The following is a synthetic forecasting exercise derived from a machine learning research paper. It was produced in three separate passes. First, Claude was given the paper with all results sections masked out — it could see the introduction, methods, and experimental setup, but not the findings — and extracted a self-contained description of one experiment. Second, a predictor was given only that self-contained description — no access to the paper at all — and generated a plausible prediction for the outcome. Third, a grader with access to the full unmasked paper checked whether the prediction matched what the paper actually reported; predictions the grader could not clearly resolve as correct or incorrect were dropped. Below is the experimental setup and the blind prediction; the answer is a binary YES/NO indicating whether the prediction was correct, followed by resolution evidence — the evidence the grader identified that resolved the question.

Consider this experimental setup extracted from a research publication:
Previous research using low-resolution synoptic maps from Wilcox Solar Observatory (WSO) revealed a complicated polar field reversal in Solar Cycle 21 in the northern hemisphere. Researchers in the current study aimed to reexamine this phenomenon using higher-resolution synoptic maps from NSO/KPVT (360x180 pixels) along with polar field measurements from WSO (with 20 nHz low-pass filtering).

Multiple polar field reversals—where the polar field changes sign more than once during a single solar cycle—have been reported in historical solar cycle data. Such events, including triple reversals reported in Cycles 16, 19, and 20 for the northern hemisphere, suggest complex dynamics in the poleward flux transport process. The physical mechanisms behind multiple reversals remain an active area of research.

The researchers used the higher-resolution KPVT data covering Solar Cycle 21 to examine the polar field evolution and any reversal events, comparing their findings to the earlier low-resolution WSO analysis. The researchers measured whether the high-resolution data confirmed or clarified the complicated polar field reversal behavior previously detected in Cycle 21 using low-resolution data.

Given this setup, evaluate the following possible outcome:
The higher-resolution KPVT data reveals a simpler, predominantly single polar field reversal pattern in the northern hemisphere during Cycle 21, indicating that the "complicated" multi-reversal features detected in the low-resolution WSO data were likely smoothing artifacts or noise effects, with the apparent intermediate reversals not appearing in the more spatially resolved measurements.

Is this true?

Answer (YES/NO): NO